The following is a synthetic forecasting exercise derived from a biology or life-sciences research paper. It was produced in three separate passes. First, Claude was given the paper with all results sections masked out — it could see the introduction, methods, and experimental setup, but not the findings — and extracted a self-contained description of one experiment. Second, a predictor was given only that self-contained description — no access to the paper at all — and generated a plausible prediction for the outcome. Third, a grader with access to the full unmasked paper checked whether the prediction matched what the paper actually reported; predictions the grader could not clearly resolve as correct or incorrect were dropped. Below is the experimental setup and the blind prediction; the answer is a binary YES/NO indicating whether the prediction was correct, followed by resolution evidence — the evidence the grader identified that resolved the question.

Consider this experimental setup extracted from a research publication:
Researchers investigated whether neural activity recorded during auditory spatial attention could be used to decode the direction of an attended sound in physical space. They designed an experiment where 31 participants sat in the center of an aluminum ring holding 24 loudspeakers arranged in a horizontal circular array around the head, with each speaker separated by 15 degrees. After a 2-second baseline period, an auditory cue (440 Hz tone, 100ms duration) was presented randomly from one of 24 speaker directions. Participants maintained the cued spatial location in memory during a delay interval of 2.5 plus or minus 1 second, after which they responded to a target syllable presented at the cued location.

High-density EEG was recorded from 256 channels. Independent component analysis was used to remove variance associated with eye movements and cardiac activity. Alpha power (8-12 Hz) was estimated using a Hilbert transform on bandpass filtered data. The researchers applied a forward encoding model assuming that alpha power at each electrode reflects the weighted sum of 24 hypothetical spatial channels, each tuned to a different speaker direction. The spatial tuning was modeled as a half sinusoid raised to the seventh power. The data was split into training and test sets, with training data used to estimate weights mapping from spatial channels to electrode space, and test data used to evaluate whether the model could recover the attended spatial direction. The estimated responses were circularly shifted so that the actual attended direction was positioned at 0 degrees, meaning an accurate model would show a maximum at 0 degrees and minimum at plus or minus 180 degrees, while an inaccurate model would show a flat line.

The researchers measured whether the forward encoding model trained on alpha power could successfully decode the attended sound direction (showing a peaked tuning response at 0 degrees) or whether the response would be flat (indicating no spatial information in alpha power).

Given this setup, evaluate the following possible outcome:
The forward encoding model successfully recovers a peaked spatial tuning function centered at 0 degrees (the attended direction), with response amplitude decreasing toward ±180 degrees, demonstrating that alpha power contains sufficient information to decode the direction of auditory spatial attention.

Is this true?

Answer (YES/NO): YES